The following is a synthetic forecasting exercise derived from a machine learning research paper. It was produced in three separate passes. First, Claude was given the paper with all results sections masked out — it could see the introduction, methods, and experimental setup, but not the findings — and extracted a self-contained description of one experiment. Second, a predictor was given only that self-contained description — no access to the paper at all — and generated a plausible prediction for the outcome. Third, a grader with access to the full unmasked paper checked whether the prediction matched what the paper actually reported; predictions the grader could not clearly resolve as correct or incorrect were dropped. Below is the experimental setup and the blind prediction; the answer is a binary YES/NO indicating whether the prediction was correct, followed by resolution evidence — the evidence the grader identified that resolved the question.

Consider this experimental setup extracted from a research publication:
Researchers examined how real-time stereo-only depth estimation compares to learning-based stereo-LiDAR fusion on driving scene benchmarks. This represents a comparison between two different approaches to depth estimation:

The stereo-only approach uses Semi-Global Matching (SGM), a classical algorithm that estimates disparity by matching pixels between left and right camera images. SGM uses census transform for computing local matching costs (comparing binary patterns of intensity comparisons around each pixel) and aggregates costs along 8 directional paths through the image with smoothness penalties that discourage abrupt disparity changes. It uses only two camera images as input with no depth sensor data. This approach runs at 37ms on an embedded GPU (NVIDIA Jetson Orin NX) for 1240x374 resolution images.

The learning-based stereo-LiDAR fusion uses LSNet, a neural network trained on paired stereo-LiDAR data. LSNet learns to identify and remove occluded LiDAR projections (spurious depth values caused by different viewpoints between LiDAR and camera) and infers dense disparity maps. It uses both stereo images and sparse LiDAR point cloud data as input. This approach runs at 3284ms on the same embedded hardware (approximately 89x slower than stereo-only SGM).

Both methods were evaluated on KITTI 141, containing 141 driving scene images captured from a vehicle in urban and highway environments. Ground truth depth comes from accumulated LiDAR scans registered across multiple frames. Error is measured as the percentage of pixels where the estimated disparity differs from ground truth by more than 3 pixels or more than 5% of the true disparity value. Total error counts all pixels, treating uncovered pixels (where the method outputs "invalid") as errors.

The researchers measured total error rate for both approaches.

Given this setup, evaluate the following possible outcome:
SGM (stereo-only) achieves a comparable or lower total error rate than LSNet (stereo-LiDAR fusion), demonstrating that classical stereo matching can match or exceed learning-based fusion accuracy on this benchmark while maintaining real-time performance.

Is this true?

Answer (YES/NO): NO